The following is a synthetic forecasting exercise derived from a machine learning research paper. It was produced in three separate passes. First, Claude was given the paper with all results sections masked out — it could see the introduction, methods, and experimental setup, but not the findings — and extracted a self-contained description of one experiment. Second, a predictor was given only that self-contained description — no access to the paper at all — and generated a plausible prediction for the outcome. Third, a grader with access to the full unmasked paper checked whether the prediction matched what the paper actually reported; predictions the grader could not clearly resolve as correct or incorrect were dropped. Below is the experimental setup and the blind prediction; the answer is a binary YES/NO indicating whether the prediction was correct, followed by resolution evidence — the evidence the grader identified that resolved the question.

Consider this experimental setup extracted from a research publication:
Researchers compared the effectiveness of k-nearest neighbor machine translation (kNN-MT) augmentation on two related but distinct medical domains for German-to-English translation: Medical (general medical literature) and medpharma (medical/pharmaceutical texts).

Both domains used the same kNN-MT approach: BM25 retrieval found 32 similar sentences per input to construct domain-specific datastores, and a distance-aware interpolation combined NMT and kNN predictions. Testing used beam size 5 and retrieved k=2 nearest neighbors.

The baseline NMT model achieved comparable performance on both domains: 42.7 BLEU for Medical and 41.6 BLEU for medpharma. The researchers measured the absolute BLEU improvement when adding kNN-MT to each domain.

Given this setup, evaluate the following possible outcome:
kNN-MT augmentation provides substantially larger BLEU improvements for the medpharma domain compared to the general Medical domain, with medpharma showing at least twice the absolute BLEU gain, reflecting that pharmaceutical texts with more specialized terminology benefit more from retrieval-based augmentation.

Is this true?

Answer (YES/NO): NO